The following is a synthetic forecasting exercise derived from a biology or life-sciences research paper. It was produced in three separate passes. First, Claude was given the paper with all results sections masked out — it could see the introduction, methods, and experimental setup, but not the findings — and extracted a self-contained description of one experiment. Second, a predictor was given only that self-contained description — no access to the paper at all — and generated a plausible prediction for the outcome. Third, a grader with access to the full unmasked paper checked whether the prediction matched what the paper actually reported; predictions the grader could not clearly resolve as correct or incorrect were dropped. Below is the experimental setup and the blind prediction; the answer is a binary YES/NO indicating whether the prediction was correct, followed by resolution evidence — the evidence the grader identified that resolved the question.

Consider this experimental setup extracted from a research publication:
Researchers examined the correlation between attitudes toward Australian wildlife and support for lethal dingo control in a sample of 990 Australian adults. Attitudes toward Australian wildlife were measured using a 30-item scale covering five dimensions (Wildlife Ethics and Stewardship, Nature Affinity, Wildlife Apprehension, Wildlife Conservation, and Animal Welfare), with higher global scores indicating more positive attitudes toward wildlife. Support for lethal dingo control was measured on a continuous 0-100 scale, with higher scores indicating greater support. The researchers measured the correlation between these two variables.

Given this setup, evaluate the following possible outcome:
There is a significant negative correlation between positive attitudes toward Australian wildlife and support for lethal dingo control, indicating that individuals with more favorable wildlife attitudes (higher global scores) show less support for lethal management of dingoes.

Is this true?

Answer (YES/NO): YES